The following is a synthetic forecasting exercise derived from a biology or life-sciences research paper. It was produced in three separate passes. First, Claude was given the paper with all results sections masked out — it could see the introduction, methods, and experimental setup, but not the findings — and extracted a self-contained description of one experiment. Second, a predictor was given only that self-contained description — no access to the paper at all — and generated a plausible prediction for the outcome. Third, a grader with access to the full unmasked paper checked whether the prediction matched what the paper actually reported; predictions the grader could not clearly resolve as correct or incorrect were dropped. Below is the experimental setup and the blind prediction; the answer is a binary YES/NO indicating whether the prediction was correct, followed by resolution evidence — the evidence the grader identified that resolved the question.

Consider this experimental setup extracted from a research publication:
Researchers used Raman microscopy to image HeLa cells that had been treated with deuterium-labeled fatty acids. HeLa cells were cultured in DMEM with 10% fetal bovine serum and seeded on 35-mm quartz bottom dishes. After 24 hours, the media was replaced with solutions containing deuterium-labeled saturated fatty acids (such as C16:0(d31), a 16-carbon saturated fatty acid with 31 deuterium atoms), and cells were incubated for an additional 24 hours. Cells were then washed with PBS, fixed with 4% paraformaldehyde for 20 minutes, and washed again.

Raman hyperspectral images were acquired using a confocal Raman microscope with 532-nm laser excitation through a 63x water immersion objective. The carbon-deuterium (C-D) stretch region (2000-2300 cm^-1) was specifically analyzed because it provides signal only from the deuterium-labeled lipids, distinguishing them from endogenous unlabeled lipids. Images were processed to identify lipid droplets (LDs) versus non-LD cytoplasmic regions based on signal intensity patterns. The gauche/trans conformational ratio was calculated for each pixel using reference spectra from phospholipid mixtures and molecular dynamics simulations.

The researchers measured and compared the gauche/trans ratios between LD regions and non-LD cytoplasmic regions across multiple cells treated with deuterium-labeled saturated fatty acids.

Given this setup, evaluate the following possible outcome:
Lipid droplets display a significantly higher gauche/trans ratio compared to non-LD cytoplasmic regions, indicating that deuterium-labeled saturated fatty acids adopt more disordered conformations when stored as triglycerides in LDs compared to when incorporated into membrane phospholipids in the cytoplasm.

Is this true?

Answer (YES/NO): NO